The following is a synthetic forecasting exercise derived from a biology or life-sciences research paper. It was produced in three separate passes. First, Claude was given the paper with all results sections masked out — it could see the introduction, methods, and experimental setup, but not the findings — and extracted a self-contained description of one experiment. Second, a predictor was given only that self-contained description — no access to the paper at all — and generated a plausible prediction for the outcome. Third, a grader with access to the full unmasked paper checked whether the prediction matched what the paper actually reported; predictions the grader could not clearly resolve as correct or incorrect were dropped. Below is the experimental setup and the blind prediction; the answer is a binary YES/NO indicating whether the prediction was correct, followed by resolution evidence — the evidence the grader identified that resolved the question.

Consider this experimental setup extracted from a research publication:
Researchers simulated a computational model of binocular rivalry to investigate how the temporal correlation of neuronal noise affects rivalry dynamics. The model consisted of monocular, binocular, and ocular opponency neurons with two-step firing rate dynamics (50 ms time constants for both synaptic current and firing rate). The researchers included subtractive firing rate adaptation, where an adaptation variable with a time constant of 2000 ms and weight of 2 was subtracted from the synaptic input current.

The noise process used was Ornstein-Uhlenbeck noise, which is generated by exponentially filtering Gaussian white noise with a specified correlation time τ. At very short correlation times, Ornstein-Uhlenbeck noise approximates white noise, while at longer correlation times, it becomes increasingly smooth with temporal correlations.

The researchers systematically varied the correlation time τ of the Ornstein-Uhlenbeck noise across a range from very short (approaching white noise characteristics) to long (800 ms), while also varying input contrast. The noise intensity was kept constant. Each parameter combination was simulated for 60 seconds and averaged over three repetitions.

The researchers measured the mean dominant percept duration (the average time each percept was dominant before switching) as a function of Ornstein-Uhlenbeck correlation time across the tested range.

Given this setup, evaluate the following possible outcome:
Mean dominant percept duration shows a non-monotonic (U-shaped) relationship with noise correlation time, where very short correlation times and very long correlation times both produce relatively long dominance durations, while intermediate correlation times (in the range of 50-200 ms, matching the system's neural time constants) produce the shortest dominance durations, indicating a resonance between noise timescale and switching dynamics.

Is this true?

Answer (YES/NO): NO